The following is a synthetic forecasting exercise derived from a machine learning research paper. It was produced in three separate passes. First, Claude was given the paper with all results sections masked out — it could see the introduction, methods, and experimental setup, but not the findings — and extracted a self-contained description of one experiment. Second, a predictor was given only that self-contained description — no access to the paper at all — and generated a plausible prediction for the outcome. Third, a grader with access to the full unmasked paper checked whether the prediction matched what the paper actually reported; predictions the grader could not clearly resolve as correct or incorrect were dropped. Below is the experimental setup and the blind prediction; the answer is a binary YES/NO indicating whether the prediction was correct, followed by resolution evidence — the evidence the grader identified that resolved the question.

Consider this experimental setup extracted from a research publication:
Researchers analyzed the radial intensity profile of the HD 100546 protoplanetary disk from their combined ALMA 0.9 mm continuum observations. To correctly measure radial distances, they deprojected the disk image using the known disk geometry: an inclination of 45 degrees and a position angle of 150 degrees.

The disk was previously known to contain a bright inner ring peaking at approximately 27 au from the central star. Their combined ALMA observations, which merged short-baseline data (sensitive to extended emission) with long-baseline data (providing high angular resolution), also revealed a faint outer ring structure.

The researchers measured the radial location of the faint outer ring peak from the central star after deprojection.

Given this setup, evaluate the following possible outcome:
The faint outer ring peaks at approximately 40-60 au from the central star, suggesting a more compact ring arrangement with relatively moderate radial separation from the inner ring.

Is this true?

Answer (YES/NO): NO